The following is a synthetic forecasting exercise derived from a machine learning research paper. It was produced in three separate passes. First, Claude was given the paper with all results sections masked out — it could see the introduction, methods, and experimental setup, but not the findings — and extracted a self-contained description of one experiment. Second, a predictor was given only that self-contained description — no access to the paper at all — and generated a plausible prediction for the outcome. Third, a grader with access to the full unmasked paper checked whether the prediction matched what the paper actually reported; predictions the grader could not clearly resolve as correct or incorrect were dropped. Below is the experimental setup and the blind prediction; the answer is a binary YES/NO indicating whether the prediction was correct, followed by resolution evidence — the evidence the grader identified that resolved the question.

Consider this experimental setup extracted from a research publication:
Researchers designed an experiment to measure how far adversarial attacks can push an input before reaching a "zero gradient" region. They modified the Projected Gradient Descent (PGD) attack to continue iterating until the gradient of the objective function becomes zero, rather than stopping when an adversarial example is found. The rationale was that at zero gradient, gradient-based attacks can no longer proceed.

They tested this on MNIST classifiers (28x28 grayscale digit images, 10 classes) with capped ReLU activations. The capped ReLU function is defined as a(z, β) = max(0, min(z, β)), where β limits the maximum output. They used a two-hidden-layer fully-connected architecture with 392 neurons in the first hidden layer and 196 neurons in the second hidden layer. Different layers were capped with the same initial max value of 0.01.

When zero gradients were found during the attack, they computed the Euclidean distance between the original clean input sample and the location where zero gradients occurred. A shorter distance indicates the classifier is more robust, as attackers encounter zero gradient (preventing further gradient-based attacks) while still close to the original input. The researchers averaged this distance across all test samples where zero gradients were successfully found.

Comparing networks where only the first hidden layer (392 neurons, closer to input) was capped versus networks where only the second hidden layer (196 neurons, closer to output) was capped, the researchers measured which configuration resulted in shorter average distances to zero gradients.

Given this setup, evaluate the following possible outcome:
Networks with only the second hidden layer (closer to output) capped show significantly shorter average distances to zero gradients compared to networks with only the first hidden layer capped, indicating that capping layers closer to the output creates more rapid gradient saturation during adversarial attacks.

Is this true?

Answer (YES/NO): YES